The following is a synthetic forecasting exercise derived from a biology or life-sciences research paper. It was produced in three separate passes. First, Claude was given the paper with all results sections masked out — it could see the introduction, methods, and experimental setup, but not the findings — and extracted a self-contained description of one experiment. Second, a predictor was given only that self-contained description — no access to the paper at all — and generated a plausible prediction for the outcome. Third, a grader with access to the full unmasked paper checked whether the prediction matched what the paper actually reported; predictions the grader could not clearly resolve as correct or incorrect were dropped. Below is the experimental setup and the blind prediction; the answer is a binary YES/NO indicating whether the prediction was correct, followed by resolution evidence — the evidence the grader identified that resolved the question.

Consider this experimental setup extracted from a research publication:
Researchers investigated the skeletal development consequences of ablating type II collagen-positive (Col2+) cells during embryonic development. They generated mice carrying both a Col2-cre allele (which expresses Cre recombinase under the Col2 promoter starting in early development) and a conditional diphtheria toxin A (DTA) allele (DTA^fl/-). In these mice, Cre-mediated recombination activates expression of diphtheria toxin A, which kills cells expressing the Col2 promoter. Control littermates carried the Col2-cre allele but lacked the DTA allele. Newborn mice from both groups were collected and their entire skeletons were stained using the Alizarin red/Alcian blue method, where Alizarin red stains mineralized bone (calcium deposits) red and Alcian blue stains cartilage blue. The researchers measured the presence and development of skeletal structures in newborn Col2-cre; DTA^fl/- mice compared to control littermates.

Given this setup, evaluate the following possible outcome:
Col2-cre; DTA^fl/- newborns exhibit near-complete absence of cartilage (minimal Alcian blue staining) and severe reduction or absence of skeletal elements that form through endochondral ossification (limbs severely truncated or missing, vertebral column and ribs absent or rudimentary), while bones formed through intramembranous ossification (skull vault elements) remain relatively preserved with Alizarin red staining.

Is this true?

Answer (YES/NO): YES